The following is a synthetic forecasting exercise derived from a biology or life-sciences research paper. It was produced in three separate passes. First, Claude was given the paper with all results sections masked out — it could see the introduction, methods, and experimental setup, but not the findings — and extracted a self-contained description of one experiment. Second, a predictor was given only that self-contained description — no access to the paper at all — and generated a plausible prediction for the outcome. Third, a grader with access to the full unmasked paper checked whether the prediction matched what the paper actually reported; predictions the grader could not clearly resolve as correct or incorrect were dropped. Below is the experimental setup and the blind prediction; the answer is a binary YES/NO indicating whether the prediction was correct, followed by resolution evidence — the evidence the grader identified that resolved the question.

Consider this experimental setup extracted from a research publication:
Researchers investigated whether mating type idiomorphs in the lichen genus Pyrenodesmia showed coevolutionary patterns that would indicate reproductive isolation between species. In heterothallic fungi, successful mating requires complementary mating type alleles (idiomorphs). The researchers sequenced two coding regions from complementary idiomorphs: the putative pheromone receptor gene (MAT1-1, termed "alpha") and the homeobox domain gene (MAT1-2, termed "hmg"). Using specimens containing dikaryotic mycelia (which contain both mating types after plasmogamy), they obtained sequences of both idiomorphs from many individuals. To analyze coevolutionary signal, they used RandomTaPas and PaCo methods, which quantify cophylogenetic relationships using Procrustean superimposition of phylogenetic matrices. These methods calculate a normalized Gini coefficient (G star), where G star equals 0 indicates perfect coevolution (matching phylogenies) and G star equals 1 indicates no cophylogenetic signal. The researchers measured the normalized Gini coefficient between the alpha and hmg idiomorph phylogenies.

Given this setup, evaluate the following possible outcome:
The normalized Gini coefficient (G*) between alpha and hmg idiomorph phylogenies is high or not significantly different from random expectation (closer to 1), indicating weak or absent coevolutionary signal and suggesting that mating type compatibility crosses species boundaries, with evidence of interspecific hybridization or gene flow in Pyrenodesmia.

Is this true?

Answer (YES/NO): YES